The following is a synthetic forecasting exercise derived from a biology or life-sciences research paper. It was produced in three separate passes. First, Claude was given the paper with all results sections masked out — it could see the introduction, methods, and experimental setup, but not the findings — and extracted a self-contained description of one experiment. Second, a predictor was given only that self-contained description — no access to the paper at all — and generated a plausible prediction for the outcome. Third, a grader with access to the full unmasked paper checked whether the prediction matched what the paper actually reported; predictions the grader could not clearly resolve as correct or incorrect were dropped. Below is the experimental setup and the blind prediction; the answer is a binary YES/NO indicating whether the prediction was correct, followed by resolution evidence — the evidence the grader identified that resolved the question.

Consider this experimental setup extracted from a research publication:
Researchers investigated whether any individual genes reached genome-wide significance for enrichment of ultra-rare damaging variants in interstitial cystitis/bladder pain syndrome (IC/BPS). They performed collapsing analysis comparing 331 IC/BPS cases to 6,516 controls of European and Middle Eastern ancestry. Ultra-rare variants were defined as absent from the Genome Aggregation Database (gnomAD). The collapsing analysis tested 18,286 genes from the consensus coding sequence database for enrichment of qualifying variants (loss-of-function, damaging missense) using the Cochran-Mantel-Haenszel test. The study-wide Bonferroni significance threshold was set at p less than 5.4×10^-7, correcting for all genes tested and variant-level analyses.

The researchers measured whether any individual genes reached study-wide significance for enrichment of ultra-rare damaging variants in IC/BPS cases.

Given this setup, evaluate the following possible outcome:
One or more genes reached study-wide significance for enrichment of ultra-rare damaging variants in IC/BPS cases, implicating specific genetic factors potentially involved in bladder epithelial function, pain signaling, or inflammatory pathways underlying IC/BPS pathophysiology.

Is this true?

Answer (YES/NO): NO